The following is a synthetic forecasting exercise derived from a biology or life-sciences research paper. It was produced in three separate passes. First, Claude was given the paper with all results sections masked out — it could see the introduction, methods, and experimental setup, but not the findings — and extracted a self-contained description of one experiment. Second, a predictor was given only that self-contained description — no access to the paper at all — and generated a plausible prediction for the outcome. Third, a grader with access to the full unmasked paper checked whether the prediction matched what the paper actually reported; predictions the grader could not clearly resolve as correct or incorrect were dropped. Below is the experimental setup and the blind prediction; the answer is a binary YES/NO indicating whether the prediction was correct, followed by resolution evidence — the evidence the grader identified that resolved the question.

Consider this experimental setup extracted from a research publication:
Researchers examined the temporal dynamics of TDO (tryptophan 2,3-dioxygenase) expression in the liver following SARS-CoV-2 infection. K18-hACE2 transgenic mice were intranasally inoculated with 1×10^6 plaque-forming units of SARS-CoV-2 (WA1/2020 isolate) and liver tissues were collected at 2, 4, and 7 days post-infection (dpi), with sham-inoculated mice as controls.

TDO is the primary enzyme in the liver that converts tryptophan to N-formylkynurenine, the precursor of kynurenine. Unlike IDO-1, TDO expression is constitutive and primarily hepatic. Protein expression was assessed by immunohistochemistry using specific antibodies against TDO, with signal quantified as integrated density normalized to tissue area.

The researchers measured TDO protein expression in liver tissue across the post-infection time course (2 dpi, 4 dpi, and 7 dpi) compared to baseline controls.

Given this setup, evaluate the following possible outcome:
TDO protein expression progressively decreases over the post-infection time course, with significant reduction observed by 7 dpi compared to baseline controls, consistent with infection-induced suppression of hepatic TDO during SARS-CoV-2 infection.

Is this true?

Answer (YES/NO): NO